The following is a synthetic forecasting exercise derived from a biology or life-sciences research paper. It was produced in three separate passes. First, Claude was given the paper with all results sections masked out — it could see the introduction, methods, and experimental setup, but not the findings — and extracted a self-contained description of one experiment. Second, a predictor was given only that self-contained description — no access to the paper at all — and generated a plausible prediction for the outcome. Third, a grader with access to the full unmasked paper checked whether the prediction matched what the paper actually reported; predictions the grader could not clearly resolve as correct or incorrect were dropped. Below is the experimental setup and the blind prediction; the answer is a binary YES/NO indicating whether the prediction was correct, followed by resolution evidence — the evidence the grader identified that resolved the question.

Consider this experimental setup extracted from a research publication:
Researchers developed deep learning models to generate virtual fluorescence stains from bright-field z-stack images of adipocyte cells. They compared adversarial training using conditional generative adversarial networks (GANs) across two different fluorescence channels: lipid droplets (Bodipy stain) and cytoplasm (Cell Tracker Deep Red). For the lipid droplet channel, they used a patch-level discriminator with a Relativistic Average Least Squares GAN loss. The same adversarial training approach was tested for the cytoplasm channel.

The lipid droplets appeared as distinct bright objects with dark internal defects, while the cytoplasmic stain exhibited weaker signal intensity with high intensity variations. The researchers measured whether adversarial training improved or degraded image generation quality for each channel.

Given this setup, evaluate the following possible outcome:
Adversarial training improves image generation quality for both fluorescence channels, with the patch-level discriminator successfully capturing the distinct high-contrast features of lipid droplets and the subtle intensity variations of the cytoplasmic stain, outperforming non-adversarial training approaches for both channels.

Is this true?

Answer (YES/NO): NO